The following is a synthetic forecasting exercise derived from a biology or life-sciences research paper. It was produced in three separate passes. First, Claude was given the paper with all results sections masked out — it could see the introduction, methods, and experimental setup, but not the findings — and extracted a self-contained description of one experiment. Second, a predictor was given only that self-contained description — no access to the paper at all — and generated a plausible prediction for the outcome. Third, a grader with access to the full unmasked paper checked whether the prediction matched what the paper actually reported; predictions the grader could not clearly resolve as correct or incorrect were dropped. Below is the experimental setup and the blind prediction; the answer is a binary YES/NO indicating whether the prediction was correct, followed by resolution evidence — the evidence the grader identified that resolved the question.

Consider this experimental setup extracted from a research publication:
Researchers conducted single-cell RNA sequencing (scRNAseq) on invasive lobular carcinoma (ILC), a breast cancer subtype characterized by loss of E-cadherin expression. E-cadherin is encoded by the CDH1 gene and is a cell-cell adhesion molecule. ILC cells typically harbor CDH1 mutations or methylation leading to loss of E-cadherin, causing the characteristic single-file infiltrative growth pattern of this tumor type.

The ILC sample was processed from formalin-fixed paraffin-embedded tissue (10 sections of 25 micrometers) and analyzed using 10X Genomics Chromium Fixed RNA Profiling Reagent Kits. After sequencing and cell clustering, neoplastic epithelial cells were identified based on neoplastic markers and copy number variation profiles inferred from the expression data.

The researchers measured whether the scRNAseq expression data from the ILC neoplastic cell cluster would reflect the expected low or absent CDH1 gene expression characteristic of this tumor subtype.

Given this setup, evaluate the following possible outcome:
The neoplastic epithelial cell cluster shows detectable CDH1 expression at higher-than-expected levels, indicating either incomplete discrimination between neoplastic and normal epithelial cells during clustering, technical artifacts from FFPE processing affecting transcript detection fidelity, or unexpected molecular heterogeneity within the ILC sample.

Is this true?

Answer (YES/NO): NO